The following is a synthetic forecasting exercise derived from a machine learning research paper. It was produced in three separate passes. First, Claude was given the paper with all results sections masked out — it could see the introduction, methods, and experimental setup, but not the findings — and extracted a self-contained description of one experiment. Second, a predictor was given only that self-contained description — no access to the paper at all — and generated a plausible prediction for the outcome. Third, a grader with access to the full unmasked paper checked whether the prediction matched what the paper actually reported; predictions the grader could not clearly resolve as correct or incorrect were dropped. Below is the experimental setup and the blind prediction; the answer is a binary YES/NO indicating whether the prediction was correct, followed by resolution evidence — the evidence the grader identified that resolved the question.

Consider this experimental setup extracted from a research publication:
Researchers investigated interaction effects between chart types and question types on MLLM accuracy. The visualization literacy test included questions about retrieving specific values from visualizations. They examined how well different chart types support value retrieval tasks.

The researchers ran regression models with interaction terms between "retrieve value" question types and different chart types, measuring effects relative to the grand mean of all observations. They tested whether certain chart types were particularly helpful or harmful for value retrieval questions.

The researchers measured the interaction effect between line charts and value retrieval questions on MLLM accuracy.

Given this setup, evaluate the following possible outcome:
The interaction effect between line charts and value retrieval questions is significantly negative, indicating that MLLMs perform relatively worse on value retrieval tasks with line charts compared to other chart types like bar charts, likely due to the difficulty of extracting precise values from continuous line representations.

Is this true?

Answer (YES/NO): YES